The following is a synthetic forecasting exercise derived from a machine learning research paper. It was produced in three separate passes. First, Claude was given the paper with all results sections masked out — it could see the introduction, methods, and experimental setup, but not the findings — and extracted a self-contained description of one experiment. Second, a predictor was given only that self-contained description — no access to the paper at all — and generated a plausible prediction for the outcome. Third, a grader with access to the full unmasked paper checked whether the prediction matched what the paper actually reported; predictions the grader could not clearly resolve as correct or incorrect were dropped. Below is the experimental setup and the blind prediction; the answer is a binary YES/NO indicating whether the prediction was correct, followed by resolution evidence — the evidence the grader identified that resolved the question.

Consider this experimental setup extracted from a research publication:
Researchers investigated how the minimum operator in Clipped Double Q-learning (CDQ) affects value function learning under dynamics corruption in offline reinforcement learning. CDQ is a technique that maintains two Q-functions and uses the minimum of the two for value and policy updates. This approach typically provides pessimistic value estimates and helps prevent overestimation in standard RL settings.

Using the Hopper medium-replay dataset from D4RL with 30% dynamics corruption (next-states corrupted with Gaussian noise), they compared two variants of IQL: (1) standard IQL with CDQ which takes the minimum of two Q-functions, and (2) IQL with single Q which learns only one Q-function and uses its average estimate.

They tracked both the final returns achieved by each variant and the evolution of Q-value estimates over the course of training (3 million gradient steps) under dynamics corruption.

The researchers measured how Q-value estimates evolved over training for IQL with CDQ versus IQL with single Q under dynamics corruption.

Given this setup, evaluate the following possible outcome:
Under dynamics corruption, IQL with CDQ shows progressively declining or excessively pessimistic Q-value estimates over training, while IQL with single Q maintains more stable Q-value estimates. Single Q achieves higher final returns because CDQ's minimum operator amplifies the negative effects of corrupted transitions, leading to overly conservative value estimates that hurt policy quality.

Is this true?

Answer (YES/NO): YES